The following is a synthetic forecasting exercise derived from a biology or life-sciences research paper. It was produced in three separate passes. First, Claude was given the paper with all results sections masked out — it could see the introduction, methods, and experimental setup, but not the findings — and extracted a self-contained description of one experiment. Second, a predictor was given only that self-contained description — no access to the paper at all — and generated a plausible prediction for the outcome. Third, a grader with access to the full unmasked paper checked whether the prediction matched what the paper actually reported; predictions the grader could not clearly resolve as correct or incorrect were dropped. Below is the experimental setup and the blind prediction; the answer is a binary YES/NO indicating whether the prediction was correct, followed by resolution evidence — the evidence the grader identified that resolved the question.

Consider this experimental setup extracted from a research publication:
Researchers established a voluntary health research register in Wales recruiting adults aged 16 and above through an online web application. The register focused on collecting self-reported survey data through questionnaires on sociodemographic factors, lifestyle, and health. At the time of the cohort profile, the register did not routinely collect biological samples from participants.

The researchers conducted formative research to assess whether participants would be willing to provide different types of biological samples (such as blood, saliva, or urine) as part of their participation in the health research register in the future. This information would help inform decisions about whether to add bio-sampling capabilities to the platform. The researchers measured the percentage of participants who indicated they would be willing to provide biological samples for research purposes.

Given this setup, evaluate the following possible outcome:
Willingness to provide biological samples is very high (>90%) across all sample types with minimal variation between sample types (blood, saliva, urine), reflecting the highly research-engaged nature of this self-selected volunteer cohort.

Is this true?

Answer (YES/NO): NO